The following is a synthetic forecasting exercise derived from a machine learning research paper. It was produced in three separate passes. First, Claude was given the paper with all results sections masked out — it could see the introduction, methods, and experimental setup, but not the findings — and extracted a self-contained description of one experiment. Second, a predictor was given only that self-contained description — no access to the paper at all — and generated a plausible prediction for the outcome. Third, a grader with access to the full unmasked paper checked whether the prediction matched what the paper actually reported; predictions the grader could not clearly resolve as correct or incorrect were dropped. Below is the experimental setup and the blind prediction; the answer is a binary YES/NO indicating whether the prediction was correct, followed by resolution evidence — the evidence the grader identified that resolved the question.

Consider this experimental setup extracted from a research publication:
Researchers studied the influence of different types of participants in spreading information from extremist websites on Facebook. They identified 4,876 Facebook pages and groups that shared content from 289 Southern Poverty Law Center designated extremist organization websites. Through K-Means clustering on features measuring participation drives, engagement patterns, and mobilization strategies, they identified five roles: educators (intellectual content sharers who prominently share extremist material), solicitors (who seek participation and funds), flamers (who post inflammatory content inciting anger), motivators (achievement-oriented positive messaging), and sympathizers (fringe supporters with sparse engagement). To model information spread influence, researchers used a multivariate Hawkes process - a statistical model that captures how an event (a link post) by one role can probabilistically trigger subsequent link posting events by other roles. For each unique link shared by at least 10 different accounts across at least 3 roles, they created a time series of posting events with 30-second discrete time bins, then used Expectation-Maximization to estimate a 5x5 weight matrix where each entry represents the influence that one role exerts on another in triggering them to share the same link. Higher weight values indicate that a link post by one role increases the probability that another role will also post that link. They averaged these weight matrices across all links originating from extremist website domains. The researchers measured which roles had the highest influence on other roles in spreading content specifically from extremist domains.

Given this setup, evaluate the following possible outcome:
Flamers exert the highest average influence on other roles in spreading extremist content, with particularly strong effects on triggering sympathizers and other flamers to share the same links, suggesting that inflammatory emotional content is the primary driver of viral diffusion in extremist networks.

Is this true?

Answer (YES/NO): NO